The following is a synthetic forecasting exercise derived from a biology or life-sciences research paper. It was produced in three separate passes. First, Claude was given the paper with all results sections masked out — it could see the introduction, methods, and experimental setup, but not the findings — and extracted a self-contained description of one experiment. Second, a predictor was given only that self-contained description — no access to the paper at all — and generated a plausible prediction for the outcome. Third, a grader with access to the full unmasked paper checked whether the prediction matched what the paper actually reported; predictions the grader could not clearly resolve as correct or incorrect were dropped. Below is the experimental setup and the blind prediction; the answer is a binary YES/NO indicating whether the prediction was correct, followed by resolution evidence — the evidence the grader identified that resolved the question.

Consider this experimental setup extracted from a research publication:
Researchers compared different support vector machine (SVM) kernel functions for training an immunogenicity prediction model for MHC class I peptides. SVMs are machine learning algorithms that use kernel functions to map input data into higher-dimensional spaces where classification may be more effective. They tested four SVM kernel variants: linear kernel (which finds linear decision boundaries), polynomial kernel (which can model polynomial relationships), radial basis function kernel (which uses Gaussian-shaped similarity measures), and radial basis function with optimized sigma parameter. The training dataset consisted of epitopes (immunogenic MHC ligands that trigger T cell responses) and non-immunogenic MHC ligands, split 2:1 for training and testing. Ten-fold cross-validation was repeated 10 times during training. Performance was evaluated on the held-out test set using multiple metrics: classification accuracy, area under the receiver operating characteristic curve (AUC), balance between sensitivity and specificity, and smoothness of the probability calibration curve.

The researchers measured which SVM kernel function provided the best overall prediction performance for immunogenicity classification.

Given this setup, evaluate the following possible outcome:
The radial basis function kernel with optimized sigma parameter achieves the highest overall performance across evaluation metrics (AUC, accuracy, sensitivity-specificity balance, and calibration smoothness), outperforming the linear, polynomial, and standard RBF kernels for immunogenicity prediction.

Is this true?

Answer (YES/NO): NO